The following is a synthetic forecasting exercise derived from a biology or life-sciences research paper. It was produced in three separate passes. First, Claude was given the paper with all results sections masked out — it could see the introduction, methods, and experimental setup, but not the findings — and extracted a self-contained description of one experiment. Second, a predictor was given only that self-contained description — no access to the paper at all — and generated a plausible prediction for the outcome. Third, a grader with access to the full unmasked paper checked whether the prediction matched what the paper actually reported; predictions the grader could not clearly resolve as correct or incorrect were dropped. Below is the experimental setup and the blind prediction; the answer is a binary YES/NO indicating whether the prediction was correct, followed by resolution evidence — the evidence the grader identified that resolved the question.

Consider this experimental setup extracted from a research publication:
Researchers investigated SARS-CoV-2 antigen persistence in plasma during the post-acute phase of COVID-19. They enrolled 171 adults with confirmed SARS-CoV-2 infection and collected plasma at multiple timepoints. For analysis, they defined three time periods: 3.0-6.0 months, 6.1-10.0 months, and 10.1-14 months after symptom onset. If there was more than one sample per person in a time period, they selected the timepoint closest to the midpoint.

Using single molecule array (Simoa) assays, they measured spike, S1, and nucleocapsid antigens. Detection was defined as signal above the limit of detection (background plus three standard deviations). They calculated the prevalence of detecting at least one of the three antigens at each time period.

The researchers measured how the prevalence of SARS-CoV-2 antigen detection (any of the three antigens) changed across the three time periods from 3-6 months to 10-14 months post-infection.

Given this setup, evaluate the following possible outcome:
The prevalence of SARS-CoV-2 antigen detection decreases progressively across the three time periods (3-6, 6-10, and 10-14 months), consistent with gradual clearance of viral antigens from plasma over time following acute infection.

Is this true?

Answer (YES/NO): YES